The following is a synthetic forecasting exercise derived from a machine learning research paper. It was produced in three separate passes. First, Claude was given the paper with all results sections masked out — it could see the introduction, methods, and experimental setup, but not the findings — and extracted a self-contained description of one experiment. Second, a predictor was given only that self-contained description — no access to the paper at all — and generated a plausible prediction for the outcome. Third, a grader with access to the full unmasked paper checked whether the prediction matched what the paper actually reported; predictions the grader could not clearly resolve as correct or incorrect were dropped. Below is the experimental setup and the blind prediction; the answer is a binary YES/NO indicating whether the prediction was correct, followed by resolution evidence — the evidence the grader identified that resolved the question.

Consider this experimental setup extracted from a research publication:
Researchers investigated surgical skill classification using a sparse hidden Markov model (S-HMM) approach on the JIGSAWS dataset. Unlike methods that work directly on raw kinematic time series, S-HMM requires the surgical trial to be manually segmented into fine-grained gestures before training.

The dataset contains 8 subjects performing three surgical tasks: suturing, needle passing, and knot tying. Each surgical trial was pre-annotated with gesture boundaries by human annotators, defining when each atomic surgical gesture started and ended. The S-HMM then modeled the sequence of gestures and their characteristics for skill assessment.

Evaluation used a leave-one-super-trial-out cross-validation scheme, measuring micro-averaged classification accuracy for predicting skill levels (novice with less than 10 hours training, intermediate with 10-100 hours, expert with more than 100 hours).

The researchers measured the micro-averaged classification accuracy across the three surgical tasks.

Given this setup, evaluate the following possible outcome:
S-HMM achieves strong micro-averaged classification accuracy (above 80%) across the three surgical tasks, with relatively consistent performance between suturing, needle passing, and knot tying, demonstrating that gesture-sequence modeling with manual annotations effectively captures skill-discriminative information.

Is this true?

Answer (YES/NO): YES